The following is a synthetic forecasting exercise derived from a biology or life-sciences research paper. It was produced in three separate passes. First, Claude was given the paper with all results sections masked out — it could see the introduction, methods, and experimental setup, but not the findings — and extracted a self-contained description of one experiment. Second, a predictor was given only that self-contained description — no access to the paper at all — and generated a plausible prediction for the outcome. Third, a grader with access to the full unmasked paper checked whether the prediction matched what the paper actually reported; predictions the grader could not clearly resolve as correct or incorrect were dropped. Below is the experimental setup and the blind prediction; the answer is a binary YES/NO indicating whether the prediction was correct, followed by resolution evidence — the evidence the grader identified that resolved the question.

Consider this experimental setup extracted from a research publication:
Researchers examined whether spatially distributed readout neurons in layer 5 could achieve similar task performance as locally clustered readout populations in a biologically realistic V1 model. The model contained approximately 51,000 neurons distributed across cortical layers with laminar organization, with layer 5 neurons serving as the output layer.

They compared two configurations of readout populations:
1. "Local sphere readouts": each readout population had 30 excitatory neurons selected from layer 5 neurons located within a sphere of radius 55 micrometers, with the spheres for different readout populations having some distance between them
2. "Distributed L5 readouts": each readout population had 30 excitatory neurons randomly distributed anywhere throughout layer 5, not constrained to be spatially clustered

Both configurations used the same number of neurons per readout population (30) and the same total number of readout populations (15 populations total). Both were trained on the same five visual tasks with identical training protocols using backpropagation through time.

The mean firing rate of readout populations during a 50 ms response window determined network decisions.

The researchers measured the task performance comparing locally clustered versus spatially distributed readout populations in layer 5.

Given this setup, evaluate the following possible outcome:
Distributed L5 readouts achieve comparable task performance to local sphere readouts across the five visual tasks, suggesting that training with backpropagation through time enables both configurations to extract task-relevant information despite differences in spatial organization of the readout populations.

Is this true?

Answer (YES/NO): YES